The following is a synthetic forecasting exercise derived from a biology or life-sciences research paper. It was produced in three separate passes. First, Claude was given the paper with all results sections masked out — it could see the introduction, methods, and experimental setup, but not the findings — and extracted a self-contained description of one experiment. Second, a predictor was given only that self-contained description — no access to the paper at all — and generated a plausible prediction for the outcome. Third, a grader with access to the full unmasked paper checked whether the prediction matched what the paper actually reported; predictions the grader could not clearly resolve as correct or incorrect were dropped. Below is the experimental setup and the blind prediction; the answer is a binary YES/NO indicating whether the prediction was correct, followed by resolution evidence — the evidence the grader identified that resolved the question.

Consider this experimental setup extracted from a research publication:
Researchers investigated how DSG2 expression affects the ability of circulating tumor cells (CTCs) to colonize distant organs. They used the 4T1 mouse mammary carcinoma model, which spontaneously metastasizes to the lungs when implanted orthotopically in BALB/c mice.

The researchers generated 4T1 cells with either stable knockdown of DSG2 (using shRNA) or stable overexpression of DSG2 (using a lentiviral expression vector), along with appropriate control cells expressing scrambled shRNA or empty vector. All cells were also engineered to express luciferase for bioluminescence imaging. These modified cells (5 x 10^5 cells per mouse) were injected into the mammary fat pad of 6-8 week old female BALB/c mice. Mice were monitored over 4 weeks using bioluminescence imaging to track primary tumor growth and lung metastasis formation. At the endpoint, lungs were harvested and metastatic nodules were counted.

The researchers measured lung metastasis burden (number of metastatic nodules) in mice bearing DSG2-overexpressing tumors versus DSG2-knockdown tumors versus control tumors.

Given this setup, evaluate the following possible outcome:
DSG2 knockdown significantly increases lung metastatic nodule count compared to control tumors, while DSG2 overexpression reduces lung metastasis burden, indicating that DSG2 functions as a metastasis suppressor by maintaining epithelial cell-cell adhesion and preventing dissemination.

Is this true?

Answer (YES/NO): NO